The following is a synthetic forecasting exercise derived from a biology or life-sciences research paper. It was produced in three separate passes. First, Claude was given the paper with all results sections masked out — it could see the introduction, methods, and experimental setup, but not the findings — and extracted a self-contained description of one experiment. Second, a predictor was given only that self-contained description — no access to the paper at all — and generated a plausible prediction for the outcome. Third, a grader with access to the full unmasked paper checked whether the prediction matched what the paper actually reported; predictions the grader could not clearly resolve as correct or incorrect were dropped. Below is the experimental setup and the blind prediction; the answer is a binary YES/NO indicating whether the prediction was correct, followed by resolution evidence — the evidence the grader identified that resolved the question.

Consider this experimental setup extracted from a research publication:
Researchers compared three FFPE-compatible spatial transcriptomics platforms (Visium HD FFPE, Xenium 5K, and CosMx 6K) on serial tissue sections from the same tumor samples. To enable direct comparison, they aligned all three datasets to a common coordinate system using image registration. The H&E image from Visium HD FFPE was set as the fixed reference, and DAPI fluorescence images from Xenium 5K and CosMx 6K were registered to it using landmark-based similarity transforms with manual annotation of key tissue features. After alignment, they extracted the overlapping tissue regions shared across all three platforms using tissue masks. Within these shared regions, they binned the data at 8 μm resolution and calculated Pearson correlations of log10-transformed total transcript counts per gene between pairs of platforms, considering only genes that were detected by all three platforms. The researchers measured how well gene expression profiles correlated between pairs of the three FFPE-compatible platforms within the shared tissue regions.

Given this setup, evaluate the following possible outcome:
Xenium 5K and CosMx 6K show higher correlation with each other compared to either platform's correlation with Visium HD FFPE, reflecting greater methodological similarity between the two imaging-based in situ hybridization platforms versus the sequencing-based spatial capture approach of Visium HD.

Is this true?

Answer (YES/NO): NO